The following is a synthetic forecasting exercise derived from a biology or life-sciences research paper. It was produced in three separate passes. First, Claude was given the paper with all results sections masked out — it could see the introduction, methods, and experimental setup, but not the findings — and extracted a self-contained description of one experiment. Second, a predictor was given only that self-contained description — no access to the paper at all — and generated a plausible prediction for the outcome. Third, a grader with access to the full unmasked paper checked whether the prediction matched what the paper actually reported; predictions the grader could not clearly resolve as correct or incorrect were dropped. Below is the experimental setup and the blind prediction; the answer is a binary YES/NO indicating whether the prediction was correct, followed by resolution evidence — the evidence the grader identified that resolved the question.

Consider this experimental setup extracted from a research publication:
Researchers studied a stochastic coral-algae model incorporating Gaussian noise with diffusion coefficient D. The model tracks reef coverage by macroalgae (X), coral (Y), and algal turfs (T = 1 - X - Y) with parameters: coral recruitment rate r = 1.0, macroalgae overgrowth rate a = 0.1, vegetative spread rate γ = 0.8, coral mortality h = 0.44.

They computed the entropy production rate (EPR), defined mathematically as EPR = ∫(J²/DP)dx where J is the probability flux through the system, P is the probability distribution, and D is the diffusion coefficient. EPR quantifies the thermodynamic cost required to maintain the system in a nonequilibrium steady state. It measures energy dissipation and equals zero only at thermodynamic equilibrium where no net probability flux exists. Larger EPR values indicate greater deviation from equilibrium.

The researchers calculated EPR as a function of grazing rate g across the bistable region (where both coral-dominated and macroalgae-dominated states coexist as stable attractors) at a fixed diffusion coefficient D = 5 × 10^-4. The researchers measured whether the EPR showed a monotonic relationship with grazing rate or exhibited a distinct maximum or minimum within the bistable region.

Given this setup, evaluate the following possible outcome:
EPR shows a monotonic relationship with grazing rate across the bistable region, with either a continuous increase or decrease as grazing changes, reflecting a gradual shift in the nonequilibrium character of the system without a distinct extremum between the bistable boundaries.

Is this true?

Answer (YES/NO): NO